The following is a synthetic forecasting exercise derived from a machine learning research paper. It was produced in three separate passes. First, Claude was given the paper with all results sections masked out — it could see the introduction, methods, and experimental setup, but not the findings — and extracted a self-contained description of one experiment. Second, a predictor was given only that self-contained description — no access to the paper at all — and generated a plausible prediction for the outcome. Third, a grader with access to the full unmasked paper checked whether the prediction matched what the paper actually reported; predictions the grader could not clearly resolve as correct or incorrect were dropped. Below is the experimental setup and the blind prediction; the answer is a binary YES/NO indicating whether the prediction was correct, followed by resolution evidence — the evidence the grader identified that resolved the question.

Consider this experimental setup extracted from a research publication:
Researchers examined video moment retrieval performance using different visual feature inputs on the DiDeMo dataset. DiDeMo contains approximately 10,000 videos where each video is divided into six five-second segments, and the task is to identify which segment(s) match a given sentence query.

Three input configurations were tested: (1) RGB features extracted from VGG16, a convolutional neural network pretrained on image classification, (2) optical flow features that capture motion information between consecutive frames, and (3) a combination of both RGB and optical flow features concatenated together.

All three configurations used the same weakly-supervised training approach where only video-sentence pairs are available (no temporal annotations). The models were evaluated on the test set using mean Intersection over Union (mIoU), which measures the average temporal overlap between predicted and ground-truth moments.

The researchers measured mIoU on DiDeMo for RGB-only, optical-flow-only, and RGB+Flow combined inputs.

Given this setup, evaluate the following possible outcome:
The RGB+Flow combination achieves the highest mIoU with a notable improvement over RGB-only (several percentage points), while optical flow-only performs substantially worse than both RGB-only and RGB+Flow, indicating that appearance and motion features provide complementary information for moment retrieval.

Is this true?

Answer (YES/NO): NO